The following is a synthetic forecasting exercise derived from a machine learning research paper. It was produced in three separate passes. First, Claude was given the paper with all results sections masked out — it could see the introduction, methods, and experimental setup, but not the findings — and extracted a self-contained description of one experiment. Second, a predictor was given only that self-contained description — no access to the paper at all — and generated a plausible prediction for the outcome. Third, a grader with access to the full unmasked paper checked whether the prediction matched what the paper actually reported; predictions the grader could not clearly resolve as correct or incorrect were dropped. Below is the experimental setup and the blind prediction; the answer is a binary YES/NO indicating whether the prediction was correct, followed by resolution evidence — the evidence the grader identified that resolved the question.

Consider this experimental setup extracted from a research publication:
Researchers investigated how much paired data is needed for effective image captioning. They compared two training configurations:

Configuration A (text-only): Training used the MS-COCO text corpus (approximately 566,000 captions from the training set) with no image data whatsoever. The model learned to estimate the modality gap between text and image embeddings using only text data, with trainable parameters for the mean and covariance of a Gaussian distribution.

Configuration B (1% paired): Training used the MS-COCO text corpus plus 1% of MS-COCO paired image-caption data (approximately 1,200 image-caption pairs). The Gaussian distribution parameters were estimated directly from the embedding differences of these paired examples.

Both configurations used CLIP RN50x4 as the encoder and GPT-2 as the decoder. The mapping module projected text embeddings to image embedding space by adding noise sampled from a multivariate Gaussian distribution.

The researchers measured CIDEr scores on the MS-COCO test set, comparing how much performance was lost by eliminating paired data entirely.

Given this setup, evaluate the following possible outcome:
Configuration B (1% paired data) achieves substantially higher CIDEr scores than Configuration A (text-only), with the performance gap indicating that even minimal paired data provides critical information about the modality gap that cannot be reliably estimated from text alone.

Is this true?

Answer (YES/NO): NO